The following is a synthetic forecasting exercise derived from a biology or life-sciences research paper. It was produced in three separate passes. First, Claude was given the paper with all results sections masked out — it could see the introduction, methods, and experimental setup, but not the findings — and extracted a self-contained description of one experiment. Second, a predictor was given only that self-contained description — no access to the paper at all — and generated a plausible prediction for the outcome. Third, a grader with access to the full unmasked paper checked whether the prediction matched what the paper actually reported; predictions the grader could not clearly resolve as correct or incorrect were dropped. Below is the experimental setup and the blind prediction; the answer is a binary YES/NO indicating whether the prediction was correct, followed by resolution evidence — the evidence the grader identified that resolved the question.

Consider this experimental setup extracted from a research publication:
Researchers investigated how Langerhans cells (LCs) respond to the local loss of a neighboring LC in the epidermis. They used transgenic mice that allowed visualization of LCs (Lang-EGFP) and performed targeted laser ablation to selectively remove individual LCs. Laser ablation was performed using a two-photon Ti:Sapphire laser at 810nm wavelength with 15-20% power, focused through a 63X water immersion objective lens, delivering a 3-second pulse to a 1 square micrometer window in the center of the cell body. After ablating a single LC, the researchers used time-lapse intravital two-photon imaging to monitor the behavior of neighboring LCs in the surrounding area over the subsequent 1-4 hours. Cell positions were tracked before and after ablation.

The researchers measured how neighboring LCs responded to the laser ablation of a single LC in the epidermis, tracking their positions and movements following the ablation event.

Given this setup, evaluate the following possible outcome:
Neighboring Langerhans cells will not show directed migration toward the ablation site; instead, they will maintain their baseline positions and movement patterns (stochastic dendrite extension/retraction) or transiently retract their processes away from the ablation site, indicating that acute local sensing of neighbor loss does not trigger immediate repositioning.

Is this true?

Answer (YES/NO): NO